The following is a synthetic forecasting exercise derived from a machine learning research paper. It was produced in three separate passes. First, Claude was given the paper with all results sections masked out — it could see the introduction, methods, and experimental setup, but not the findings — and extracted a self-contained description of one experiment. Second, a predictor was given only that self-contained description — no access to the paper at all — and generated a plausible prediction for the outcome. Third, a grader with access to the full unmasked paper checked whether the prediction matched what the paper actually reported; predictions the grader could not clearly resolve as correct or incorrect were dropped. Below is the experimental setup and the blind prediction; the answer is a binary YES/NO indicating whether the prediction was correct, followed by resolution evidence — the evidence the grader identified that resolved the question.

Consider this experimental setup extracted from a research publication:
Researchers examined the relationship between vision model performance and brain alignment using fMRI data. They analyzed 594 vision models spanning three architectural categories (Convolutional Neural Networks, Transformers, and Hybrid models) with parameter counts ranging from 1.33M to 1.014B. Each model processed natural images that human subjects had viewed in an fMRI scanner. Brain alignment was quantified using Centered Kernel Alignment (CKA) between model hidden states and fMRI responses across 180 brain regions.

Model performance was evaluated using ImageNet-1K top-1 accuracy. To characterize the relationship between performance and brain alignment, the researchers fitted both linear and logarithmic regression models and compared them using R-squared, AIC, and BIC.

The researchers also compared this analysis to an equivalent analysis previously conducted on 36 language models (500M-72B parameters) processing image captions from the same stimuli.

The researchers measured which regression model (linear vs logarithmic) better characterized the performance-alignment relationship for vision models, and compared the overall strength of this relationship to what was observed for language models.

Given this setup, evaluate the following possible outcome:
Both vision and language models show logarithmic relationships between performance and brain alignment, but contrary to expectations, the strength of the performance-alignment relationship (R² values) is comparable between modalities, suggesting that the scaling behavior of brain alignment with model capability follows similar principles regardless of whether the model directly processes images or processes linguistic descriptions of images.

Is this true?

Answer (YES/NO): NO